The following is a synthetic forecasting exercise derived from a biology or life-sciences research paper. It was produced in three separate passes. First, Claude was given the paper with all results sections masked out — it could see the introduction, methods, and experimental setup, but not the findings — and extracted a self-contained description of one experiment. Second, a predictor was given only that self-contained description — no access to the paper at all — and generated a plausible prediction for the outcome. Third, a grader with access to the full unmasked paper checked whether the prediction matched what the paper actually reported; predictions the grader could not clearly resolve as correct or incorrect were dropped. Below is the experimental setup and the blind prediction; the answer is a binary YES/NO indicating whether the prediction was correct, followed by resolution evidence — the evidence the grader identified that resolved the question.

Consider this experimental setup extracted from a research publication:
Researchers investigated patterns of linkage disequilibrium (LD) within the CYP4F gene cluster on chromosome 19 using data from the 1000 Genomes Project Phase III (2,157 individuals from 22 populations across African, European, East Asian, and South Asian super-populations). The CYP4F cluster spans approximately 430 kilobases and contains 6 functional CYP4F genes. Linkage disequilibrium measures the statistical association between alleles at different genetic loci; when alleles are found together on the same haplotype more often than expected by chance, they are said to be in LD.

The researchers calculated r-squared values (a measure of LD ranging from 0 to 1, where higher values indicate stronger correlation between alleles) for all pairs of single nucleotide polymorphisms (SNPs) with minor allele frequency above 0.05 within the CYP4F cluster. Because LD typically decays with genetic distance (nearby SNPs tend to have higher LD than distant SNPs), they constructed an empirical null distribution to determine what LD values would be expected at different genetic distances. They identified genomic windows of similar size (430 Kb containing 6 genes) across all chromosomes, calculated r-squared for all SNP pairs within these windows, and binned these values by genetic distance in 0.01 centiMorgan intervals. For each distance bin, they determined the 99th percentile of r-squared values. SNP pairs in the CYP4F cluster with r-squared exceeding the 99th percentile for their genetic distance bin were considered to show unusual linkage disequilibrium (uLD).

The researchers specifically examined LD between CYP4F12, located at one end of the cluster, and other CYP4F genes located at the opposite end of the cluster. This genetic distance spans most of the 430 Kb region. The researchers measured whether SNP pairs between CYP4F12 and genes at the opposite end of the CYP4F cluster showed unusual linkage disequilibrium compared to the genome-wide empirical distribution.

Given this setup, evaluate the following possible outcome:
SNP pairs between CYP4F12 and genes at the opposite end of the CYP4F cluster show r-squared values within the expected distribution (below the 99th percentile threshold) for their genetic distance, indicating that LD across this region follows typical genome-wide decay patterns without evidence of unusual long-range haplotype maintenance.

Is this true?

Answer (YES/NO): NO